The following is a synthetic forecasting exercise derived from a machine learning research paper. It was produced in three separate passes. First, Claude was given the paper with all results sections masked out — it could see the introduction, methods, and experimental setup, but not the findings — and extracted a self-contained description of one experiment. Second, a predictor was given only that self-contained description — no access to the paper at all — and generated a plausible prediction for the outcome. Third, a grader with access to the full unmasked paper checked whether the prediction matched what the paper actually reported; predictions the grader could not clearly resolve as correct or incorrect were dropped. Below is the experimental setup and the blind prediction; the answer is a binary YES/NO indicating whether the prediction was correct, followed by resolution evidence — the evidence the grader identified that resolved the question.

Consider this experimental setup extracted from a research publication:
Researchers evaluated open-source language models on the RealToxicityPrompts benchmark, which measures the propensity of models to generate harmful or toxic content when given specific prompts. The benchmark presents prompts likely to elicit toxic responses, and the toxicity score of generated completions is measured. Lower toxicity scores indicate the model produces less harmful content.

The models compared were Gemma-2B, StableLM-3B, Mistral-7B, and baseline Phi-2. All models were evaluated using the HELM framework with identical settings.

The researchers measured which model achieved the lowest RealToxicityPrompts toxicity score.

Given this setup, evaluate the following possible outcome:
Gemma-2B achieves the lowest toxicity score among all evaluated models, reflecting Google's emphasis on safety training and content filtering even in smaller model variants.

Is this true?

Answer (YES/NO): NO